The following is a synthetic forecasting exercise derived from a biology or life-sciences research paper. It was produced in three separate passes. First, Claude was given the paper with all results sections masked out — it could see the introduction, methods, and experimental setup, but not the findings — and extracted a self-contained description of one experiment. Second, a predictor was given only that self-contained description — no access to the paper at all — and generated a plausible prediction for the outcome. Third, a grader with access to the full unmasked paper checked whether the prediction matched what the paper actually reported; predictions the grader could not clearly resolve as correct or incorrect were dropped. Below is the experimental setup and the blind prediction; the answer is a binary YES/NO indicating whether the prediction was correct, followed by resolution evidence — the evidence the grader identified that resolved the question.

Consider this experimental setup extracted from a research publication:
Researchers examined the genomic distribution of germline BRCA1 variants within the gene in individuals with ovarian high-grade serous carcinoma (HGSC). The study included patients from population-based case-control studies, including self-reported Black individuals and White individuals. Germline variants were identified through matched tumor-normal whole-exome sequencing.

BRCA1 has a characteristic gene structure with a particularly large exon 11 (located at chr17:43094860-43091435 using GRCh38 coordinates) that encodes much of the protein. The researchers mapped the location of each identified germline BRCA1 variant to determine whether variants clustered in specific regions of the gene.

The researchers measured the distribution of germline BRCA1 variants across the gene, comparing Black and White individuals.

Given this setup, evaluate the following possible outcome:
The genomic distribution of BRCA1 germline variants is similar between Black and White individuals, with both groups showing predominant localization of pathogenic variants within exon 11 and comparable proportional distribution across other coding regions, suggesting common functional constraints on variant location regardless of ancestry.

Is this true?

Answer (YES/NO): NO